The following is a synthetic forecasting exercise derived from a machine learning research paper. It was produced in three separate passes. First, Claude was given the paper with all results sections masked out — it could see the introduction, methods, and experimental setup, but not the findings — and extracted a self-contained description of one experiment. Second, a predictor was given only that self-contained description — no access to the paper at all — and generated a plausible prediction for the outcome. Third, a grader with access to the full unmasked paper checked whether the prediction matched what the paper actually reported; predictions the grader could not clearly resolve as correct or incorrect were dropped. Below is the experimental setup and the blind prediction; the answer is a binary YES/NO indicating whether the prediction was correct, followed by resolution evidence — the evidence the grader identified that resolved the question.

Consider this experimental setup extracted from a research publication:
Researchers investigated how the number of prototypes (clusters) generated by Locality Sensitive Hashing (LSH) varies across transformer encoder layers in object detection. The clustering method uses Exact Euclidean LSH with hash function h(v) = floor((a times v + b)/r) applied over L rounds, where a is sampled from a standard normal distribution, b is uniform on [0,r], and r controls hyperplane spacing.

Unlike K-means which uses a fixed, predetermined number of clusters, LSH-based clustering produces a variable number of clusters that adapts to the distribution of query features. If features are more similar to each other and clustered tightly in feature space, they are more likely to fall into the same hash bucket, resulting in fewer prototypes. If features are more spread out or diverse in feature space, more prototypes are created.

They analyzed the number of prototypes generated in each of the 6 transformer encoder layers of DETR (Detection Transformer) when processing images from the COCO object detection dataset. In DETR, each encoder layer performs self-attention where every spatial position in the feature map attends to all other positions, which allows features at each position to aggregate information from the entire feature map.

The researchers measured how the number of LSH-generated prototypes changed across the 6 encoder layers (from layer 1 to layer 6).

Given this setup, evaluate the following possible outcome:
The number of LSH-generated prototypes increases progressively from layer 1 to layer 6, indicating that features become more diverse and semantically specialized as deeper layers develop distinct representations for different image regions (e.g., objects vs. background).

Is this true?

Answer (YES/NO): NO